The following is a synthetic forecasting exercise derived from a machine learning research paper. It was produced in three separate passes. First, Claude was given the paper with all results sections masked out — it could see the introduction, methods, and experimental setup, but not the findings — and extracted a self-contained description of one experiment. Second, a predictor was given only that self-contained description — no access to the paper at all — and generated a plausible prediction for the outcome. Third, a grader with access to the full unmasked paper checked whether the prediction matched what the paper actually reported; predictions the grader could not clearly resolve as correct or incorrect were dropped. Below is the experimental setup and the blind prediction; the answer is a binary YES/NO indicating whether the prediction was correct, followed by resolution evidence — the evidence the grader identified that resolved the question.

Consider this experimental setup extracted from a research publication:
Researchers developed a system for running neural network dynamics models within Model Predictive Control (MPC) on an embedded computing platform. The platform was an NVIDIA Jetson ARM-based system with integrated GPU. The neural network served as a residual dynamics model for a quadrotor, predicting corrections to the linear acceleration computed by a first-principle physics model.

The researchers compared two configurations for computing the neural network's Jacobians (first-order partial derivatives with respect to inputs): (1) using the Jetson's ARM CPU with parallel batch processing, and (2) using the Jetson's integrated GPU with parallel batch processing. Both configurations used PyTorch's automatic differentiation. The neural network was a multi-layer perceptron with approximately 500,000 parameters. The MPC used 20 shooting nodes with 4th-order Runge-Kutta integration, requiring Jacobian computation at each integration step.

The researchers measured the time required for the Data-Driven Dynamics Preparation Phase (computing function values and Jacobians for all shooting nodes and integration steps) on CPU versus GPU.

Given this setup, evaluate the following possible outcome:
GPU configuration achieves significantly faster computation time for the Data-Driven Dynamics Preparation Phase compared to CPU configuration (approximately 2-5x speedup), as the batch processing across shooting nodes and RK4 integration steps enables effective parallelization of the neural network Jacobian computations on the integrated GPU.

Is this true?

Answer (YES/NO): YES